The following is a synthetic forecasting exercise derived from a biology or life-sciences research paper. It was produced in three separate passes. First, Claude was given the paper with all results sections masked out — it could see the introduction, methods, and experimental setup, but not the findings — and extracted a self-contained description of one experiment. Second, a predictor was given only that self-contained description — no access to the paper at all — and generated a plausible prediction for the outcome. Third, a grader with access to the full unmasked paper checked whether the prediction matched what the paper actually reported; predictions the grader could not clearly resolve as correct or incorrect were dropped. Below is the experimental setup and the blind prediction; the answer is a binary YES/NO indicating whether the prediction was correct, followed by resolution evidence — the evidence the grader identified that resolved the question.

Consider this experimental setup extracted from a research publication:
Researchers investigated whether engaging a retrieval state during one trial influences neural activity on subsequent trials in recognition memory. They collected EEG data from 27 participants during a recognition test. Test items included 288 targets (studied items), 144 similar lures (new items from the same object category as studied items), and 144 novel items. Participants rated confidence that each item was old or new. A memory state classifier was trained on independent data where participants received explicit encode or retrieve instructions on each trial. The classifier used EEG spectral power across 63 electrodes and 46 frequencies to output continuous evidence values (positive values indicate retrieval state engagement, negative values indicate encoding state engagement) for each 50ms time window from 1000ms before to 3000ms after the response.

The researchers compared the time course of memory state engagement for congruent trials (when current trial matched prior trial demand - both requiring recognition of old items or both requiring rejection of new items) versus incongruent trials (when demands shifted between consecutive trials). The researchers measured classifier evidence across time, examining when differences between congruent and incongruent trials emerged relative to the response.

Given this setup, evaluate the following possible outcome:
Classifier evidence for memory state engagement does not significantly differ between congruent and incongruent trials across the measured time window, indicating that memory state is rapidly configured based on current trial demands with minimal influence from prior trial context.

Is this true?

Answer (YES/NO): NO